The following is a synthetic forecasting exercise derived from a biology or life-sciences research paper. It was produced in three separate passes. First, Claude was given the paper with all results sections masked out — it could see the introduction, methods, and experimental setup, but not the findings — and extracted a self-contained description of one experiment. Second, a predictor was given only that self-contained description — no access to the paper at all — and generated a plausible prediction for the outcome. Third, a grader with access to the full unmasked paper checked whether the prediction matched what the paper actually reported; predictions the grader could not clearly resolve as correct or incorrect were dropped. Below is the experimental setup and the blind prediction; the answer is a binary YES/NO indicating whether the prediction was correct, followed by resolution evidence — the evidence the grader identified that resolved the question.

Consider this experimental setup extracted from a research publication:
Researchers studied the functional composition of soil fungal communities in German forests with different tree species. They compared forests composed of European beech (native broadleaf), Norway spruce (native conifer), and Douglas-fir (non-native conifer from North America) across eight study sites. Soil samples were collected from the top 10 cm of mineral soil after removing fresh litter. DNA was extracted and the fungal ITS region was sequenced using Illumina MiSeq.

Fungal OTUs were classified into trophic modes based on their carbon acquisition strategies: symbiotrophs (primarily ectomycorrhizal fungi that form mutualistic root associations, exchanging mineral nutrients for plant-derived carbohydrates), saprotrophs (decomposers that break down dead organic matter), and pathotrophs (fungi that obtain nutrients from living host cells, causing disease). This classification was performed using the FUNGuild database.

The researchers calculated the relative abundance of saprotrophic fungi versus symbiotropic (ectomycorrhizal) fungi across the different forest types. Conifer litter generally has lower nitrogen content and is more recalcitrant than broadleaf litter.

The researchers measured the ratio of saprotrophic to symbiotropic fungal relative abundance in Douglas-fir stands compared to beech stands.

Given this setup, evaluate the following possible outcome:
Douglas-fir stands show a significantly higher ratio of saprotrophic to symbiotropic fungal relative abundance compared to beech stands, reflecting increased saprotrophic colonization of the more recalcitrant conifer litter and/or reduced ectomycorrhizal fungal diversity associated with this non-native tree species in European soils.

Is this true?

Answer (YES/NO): NO